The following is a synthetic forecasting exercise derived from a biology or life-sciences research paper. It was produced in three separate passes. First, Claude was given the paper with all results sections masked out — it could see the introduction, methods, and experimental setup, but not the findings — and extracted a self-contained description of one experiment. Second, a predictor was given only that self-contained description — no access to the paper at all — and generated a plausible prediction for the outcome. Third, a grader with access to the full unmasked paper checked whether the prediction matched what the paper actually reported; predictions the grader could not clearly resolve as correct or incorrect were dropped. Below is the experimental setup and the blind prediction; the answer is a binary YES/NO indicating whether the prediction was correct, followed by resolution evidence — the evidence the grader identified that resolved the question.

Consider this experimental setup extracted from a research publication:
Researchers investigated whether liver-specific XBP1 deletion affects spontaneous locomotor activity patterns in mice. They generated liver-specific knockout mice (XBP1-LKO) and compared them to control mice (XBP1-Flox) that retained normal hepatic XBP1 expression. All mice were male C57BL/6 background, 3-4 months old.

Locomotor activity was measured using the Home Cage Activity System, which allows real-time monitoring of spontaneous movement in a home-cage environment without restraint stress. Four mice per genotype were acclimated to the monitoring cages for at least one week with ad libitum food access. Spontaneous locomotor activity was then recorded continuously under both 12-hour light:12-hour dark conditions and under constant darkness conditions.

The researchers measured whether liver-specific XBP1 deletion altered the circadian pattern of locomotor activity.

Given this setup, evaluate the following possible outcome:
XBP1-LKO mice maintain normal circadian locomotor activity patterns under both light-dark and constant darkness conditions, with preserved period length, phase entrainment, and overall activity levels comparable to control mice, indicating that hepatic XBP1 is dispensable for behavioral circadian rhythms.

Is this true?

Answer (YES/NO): YES